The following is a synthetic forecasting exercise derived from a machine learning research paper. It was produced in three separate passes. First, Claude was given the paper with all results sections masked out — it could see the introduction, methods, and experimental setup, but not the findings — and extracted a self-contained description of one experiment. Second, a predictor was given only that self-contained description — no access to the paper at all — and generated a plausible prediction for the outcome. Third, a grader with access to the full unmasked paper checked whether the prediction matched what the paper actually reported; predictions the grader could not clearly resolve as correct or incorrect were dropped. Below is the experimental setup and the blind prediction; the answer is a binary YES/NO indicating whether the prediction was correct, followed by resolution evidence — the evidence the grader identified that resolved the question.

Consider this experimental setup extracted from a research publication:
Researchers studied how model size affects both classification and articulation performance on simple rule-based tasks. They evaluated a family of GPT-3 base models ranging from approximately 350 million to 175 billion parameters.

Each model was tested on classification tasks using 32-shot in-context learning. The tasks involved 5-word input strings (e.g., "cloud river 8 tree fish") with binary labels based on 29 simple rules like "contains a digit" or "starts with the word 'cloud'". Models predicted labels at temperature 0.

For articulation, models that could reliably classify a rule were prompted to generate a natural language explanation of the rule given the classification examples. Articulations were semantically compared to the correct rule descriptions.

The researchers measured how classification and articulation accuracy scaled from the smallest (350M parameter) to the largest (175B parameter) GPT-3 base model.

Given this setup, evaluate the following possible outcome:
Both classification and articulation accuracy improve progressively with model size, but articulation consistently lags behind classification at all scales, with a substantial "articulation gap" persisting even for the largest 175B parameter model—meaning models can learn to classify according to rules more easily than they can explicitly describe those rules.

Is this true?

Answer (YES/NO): NO